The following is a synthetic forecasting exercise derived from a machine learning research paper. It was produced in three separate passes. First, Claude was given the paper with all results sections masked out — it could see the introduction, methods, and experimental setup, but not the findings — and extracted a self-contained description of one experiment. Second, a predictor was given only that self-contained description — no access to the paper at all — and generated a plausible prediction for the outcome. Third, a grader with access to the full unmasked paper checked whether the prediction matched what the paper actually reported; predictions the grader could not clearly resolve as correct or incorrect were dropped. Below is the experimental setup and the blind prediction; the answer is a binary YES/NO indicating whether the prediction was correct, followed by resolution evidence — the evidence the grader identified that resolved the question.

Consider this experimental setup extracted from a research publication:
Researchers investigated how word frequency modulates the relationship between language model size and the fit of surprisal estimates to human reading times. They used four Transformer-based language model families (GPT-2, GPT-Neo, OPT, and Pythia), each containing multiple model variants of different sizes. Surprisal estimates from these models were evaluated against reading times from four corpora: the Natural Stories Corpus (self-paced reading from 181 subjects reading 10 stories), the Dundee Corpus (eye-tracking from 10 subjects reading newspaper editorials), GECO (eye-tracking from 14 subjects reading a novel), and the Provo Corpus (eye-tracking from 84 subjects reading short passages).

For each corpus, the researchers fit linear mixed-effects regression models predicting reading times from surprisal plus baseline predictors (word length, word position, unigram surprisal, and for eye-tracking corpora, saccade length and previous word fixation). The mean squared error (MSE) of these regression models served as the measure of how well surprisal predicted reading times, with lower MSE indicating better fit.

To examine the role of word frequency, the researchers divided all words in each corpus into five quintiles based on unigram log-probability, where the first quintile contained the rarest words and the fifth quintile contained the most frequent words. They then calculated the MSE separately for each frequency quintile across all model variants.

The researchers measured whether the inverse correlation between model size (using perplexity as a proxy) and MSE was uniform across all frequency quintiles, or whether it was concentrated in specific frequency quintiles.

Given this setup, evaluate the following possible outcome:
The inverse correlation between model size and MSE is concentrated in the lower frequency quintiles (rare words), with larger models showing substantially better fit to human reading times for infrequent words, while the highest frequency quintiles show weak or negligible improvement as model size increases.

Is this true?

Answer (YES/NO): NO